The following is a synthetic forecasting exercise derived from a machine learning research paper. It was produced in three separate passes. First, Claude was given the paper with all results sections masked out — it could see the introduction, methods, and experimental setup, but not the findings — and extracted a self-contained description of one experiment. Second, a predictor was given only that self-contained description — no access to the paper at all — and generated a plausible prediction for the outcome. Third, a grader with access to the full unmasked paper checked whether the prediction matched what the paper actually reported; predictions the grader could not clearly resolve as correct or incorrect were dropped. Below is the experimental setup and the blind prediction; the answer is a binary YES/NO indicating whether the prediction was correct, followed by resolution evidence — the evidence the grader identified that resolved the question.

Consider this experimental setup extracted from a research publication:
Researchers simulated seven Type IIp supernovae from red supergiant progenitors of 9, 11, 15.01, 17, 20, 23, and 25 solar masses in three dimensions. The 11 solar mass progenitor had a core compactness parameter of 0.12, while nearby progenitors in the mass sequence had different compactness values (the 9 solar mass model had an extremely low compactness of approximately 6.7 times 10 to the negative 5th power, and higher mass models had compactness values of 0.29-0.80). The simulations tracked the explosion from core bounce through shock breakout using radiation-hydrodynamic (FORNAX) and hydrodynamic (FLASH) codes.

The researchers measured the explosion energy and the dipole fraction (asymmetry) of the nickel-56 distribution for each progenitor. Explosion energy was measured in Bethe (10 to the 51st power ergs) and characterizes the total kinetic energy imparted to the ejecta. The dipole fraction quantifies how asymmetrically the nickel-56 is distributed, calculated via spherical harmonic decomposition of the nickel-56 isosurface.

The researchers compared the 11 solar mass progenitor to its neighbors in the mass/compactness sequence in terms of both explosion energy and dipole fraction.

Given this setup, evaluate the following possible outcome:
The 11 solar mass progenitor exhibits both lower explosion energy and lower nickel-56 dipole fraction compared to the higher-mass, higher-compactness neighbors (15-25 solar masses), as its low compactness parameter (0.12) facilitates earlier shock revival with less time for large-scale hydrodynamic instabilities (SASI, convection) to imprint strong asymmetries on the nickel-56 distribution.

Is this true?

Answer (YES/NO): NO